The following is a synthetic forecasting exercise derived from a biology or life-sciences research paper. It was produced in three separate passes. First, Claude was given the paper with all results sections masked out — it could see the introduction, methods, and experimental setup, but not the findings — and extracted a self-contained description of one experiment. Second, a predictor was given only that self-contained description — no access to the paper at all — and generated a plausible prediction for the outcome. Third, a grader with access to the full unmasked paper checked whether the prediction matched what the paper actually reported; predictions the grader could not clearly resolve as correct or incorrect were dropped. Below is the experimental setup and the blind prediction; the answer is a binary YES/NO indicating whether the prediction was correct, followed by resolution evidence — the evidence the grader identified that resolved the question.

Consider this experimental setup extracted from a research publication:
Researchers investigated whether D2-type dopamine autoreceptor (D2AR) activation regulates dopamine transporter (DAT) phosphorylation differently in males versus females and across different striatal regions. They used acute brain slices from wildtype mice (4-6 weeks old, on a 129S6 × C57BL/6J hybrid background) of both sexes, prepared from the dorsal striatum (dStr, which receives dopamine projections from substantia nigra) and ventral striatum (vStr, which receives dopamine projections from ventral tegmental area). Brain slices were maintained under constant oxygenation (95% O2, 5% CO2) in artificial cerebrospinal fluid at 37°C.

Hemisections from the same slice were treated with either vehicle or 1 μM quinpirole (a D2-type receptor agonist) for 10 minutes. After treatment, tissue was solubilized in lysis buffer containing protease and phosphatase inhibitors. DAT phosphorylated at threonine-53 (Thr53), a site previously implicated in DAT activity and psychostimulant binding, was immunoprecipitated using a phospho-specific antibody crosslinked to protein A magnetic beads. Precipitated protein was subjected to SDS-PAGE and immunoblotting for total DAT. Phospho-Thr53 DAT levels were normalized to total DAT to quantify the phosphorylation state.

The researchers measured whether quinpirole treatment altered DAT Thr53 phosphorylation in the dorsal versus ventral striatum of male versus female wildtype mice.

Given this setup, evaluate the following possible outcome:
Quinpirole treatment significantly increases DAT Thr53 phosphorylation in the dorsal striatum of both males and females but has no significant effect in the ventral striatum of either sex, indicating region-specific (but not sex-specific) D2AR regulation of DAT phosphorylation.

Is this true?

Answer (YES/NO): NO